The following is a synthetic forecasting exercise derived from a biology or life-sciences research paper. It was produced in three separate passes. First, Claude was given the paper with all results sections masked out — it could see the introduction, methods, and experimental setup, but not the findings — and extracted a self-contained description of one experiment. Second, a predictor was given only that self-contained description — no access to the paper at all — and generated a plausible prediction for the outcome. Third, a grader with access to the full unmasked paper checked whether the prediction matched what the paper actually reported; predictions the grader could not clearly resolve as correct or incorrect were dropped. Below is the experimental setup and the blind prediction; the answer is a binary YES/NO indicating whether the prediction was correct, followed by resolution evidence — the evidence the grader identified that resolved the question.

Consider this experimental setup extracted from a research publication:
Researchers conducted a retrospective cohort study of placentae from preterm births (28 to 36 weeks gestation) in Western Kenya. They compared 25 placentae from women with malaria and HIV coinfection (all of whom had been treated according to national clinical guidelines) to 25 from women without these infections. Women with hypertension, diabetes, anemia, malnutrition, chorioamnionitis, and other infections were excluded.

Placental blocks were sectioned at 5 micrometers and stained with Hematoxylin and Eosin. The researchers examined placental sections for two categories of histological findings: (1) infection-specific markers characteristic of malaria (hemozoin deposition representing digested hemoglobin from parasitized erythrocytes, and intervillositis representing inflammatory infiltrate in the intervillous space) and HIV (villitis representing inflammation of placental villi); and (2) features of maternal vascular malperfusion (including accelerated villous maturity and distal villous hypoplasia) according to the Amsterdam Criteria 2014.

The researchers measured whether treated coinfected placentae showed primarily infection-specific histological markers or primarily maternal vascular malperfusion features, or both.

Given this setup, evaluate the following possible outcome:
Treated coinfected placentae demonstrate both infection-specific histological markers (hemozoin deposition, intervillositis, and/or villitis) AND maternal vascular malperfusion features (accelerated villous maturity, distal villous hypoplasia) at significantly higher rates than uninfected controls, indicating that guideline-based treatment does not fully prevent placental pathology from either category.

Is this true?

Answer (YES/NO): NO